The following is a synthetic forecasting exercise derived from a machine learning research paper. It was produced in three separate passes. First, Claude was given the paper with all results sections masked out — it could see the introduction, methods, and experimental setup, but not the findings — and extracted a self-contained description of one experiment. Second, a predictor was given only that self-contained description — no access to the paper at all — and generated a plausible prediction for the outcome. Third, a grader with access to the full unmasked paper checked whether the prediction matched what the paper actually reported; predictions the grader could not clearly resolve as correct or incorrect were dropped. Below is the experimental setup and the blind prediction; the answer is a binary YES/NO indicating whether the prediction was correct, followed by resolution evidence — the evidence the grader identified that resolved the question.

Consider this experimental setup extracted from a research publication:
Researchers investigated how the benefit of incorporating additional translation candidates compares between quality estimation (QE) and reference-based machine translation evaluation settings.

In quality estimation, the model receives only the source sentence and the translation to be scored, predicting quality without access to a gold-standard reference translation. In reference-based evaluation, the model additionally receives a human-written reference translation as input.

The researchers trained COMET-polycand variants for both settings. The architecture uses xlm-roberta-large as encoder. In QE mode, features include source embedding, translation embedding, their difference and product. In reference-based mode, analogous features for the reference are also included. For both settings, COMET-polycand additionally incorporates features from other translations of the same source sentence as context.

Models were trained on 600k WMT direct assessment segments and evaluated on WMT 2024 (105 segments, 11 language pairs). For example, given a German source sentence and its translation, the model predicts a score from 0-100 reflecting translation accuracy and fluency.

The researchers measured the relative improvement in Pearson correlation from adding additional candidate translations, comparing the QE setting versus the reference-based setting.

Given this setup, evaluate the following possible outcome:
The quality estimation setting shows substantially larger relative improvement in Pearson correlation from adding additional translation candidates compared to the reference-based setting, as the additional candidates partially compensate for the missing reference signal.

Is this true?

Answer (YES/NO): YES